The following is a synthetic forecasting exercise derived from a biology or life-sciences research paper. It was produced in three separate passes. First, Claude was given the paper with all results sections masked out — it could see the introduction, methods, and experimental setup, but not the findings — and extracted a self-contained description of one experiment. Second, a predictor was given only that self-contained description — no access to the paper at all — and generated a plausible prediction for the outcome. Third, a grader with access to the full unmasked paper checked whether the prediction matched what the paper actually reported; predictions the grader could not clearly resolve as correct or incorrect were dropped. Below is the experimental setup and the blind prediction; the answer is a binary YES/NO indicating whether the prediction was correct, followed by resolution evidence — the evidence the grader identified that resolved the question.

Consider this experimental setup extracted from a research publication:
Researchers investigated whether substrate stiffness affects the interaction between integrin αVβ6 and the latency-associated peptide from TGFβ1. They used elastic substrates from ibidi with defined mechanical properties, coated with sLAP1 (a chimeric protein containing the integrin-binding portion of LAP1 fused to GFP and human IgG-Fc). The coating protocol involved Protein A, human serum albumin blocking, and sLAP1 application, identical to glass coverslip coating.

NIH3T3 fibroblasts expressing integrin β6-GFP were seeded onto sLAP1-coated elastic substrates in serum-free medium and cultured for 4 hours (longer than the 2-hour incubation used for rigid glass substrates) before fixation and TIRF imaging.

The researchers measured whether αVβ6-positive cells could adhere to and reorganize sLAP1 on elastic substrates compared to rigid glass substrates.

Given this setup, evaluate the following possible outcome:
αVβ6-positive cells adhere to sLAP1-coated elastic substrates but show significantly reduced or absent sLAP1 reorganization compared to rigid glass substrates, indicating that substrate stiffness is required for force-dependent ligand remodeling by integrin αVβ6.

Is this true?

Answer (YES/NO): NO